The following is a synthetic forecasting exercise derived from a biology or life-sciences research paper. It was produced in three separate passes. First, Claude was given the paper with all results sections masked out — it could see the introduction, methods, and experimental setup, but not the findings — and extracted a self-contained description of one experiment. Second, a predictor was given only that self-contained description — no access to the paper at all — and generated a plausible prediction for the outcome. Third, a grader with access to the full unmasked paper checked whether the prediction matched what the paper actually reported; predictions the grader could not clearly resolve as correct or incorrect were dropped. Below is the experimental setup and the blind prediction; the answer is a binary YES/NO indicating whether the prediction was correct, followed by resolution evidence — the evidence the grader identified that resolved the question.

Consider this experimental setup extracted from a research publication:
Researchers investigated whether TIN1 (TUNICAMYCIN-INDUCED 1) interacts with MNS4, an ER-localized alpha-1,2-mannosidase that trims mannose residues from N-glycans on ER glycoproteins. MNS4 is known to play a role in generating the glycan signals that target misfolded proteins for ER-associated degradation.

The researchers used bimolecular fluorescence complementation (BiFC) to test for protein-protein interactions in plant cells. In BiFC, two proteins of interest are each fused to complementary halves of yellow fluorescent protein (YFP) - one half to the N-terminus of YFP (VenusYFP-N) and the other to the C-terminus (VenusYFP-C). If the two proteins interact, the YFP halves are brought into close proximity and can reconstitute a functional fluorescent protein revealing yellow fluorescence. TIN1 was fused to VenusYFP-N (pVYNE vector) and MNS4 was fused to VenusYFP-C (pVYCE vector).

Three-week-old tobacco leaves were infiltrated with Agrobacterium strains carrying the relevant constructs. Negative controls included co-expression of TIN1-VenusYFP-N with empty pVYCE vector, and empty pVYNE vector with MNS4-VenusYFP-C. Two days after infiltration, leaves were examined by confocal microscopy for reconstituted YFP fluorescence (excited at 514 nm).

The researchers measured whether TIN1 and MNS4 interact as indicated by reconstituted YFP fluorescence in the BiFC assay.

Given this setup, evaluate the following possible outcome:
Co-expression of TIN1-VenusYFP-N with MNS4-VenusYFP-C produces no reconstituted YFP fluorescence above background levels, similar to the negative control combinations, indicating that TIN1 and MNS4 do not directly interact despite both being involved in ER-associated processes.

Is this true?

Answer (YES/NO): NO